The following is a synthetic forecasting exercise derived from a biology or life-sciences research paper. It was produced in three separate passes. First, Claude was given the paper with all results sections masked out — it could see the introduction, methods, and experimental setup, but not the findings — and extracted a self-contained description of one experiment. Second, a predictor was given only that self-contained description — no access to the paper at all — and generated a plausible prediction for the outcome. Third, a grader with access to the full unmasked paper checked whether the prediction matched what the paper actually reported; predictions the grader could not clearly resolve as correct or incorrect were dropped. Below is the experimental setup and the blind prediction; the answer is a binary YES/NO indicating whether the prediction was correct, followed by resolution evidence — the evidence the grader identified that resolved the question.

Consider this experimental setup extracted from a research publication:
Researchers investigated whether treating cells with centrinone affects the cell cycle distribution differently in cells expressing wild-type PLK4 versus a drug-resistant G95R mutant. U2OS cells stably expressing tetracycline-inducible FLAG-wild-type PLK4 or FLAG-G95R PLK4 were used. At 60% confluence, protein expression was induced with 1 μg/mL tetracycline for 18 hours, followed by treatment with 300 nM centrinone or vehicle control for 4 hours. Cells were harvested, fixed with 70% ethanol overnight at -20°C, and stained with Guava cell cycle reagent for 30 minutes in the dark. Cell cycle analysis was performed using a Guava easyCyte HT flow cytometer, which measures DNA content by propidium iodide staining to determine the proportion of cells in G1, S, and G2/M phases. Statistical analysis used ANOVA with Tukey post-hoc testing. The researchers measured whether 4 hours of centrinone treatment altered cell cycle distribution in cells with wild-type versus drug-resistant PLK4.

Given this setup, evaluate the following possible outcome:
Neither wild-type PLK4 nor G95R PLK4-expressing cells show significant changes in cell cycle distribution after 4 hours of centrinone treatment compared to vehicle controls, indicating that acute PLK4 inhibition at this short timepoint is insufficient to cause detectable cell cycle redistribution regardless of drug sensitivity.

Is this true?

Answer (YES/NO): NO